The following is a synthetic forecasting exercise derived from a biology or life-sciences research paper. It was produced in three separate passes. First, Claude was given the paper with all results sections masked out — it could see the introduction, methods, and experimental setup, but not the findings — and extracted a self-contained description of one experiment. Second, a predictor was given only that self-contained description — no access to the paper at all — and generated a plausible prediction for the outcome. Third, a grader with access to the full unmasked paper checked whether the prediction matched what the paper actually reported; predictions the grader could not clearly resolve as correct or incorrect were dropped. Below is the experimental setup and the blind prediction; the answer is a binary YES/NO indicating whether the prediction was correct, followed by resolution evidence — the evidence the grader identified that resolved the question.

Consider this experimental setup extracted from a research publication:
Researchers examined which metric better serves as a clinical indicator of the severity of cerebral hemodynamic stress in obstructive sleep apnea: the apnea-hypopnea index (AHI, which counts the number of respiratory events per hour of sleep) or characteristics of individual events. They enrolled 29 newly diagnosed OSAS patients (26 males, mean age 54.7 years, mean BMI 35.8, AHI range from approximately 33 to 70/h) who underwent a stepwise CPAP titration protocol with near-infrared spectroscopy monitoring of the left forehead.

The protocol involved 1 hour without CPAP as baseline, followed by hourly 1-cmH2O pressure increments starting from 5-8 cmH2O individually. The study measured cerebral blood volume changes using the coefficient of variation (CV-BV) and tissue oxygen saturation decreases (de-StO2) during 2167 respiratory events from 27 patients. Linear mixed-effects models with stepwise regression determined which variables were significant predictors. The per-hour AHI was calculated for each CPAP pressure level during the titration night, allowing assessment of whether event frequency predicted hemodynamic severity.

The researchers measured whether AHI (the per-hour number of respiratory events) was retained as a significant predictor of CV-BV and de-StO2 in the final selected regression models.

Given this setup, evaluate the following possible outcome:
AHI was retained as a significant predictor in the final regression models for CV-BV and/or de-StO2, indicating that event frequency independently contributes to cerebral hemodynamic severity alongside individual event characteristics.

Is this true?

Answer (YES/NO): NO